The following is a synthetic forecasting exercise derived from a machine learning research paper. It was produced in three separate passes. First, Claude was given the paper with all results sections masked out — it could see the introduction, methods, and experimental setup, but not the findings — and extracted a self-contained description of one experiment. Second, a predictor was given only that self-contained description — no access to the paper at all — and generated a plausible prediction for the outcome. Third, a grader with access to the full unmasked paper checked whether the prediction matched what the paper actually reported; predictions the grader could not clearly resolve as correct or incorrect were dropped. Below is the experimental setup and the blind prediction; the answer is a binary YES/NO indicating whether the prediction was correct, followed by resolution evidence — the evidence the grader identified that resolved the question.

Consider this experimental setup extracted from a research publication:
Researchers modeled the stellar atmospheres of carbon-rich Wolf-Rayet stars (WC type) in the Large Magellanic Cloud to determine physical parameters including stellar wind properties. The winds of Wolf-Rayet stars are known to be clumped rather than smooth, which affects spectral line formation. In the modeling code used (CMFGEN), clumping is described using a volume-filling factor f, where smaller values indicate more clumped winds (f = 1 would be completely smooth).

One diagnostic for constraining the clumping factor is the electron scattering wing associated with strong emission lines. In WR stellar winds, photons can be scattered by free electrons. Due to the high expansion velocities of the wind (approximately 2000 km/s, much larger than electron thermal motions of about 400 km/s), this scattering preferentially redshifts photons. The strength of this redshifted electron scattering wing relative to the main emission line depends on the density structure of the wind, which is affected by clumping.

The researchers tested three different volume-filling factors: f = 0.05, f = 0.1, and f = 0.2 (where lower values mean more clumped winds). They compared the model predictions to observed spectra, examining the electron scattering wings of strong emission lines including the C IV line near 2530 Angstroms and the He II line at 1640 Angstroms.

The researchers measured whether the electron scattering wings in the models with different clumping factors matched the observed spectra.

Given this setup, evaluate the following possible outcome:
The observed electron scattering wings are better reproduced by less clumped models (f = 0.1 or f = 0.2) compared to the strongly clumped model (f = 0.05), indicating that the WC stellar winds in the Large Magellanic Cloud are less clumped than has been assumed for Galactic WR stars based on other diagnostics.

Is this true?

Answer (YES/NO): NO